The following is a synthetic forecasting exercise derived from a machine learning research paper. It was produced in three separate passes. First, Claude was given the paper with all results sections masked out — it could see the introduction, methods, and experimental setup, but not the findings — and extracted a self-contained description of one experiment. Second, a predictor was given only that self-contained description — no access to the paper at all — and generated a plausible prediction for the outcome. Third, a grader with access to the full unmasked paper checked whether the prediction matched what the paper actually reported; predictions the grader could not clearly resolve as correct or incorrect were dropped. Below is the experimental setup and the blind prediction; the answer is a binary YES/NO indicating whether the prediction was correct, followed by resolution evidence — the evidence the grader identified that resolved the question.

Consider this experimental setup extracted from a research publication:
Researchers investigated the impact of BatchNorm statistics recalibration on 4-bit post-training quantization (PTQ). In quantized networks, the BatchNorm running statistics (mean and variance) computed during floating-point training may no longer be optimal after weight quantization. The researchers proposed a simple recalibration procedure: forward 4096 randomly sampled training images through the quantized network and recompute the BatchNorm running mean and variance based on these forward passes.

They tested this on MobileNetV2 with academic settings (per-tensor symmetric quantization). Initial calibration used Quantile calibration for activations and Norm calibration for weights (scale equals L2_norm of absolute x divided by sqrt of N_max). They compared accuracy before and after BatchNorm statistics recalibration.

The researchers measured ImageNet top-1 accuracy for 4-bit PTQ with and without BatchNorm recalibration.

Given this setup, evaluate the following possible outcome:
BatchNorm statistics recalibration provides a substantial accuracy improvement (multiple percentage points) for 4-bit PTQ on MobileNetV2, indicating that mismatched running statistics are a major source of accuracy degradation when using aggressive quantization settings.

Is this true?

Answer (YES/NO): YES